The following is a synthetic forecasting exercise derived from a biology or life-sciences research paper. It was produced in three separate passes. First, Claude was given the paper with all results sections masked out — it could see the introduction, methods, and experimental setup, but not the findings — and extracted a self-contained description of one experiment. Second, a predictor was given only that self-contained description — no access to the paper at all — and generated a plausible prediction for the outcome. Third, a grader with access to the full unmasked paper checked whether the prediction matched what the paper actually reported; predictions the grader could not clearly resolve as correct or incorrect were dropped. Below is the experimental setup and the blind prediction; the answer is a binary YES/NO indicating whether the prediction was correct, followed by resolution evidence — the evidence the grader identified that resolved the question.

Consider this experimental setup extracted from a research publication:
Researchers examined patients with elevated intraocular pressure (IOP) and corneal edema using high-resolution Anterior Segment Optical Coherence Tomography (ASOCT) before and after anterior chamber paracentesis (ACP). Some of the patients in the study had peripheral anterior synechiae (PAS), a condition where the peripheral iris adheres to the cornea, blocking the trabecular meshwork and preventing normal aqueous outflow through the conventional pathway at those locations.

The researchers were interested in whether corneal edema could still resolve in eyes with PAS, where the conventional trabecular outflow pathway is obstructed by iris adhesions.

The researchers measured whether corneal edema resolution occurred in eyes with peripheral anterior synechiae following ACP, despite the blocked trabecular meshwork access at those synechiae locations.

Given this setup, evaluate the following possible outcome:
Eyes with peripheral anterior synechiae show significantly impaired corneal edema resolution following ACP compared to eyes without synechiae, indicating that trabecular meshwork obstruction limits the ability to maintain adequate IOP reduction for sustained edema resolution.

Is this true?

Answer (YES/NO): NO